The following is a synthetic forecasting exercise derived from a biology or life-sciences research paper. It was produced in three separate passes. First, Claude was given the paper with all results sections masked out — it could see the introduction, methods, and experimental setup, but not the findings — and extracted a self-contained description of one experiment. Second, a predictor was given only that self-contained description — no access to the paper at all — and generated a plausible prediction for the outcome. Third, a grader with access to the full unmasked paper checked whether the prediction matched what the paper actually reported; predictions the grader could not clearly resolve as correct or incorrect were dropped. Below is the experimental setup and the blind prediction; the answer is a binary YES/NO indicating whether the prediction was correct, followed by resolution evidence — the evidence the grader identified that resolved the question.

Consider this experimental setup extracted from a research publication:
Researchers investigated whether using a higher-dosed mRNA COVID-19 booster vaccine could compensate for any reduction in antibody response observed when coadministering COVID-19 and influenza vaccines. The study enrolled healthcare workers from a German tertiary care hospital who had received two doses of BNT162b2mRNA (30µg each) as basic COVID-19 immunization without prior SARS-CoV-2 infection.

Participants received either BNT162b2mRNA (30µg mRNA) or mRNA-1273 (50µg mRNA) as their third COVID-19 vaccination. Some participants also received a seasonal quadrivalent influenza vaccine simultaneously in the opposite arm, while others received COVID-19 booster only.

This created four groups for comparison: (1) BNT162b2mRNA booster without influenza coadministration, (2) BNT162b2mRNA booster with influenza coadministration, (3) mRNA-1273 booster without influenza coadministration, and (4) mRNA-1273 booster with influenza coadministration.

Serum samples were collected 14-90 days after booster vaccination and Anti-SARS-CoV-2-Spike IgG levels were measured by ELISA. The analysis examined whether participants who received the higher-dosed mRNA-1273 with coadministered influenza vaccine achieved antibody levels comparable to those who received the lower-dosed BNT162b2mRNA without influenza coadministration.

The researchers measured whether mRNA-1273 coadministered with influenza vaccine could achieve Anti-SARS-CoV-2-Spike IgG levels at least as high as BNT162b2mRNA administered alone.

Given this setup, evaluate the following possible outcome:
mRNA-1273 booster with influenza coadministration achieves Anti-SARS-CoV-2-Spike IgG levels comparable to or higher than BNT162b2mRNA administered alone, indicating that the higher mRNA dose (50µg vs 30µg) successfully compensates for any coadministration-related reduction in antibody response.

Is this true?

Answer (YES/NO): YES